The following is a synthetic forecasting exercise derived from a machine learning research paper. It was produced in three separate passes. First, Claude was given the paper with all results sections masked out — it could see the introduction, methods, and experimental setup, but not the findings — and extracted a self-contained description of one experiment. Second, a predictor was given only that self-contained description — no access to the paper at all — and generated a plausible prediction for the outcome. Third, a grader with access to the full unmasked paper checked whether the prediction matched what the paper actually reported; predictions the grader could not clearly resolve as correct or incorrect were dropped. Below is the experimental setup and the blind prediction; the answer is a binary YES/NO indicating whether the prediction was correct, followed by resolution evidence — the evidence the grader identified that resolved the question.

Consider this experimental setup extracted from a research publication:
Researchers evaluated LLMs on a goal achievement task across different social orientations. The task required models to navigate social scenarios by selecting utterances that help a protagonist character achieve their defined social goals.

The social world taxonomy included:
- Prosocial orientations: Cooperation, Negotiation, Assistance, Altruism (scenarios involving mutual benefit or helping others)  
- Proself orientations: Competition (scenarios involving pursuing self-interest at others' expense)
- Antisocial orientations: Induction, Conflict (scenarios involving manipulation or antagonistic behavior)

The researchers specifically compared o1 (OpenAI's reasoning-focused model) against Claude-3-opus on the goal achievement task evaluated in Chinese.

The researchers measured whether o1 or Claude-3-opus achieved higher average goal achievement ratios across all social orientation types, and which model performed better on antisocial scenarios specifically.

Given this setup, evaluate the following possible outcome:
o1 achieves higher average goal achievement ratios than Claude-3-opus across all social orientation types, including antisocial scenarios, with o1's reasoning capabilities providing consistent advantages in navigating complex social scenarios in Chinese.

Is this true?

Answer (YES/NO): NO